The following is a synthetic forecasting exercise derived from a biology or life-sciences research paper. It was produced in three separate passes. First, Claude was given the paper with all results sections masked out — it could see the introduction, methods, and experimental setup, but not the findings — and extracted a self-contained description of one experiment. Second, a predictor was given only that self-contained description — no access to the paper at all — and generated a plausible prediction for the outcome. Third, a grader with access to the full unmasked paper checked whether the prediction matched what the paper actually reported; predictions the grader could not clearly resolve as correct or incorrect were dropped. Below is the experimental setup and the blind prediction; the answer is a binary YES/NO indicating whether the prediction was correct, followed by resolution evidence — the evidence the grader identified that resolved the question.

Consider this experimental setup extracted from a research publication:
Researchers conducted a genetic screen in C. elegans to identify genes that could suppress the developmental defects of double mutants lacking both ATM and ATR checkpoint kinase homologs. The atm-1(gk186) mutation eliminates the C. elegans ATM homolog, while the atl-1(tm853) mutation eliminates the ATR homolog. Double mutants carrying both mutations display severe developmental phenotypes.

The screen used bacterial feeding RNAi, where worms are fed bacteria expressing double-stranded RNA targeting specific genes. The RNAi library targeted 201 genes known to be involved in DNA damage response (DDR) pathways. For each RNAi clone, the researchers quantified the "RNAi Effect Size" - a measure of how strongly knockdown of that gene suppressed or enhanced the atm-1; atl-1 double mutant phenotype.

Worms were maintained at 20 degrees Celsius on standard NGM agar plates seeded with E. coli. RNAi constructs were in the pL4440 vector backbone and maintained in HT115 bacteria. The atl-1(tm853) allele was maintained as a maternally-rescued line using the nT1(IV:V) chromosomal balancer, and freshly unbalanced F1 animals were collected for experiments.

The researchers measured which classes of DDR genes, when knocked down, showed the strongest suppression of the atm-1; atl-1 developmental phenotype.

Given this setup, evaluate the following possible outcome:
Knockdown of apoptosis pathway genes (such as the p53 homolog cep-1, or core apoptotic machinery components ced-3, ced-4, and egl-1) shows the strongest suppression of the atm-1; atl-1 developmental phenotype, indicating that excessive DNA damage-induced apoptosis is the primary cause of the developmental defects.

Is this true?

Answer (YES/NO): NO